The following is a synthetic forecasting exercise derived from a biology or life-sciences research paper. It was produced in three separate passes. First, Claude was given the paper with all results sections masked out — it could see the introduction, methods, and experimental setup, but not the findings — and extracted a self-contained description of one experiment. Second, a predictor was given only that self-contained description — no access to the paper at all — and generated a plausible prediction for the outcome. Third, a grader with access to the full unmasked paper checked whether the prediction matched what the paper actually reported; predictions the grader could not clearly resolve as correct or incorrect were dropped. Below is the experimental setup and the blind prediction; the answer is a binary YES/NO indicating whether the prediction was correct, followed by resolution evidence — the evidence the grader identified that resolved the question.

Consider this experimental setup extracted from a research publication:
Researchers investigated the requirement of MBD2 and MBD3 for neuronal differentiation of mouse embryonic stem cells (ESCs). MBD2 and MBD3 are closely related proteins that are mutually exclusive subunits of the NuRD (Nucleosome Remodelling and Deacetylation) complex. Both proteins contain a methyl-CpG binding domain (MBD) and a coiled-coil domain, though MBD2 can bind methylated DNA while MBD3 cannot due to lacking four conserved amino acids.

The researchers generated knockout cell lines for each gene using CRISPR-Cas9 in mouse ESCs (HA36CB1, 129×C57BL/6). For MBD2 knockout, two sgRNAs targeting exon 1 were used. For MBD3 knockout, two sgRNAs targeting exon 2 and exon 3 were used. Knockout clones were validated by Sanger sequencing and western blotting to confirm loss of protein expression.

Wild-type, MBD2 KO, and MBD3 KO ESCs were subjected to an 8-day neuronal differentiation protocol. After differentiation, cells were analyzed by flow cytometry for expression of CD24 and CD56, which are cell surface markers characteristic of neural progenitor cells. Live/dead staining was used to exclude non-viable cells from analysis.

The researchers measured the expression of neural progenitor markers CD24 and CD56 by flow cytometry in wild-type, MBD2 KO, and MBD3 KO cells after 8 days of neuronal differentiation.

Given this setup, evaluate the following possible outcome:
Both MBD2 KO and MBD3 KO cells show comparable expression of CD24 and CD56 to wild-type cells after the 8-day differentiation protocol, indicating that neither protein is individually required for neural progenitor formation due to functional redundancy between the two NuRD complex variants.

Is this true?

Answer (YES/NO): NO